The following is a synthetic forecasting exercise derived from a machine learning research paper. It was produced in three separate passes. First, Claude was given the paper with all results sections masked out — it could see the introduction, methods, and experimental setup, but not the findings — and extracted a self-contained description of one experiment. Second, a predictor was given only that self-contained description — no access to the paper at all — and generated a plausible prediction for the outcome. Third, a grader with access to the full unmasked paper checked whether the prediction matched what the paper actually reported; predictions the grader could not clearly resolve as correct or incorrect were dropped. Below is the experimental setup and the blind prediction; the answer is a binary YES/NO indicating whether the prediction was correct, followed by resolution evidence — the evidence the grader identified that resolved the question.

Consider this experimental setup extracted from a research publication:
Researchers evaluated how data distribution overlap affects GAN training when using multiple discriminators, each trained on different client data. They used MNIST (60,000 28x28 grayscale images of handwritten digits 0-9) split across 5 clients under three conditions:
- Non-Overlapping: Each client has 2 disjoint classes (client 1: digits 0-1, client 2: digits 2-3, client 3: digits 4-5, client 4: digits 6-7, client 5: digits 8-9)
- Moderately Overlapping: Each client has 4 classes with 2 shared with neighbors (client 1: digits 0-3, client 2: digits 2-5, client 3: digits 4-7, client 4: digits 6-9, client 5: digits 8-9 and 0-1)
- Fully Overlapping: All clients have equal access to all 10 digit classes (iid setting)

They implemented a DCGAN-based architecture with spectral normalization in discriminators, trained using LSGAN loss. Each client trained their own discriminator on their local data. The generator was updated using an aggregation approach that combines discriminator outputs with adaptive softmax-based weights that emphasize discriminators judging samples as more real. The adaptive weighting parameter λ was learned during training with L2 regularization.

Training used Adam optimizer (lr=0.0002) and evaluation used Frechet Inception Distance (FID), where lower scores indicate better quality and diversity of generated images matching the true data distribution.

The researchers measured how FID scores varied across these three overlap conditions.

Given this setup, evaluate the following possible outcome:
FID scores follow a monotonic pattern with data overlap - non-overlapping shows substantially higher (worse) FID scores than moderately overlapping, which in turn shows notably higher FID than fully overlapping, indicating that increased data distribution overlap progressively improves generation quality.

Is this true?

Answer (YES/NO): NO